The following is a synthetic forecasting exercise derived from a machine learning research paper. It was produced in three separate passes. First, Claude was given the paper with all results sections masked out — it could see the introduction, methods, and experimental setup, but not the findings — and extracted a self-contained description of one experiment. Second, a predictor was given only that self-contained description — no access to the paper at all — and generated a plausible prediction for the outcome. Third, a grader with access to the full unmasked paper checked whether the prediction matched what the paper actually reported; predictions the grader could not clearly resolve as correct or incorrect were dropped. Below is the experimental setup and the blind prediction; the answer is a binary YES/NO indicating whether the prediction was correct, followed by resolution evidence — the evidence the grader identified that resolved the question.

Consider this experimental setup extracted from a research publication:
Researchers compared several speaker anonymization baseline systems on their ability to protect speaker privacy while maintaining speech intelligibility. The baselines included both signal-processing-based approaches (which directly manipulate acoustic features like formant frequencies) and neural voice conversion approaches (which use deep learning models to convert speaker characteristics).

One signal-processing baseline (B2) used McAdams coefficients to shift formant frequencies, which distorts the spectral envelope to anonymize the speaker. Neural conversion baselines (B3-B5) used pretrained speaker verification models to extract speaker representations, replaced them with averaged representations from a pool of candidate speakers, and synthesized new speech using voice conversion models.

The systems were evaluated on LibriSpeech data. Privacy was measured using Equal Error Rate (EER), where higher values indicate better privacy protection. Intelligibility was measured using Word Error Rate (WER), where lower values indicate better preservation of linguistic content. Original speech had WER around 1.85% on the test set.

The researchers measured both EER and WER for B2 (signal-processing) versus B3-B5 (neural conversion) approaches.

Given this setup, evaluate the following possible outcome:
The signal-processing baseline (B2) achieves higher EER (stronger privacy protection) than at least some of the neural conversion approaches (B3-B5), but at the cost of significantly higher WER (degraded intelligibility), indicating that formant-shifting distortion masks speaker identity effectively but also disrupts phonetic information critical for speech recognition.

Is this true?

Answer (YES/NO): NO